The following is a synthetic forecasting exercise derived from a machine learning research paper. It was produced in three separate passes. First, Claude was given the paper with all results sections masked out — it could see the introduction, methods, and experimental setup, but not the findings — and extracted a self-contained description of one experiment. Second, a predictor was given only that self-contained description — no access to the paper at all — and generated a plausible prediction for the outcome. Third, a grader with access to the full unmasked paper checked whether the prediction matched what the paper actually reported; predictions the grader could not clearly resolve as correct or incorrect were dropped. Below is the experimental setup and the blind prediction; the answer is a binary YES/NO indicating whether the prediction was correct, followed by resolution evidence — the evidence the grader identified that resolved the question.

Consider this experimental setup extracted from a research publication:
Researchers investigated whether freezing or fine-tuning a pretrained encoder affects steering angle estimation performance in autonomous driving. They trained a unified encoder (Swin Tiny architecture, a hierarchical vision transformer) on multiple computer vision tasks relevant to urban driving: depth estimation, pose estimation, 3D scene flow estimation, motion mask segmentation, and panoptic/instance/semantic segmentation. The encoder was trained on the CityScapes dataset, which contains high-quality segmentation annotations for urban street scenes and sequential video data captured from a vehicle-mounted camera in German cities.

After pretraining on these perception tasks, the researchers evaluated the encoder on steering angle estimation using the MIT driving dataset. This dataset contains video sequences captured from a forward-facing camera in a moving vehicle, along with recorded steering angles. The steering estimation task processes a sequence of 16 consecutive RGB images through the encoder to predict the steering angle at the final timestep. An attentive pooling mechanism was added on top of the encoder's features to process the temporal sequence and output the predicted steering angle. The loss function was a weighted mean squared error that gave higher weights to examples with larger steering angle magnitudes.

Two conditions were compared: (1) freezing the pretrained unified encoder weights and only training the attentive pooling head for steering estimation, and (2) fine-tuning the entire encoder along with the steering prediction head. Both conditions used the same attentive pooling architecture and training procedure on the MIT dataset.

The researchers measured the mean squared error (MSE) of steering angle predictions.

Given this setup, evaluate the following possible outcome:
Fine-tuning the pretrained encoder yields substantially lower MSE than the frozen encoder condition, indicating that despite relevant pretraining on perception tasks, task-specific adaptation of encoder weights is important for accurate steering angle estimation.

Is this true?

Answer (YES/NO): NO